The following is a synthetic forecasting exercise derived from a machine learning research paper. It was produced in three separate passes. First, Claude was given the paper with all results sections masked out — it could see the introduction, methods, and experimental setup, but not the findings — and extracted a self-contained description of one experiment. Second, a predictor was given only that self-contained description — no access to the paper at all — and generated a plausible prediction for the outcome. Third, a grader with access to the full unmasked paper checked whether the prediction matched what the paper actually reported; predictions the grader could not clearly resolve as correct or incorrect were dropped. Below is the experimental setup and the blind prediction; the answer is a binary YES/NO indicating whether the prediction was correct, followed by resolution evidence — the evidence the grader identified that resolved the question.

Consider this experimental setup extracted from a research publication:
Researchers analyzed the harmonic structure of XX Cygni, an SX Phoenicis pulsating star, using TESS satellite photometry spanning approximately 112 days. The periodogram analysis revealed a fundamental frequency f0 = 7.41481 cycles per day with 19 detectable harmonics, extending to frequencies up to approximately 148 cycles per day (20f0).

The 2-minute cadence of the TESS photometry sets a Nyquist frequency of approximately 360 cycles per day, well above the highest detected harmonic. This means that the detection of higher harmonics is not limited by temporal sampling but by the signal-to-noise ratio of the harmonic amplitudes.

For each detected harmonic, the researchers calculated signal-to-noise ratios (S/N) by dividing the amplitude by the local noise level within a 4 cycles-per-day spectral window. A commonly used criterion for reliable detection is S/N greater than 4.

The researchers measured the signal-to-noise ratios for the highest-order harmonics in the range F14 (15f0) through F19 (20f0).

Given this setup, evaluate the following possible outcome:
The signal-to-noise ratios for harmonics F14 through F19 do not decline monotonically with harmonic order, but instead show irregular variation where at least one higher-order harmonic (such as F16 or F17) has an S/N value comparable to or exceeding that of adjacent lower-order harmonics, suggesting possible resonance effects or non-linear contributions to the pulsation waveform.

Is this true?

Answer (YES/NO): NO